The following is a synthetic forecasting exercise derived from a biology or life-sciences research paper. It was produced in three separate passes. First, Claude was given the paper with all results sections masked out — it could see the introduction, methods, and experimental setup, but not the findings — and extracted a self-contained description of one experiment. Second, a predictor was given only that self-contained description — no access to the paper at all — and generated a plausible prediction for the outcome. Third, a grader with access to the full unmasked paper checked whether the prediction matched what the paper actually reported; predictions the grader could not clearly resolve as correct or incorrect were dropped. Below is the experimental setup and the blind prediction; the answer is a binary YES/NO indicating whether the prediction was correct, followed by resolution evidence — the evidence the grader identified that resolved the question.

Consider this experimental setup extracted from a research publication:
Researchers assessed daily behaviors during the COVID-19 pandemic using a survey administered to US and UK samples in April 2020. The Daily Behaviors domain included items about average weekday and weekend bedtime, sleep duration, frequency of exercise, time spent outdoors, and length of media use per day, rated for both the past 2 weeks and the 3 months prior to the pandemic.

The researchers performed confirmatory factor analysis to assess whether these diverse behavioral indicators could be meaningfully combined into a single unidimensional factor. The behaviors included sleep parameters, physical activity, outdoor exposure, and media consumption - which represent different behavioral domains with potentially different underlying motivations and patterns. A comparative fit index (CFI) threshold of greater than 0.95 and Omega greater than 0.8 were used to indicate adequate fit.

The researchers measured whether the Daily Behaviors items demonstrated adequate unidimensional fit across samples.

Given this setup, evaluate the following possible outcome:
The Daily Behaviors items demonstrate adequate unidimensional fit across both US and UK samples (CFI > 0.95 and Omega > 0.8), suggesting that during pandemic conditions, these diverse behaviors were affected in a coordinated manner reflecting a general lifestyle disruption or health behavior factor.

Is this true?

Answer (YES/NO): NO